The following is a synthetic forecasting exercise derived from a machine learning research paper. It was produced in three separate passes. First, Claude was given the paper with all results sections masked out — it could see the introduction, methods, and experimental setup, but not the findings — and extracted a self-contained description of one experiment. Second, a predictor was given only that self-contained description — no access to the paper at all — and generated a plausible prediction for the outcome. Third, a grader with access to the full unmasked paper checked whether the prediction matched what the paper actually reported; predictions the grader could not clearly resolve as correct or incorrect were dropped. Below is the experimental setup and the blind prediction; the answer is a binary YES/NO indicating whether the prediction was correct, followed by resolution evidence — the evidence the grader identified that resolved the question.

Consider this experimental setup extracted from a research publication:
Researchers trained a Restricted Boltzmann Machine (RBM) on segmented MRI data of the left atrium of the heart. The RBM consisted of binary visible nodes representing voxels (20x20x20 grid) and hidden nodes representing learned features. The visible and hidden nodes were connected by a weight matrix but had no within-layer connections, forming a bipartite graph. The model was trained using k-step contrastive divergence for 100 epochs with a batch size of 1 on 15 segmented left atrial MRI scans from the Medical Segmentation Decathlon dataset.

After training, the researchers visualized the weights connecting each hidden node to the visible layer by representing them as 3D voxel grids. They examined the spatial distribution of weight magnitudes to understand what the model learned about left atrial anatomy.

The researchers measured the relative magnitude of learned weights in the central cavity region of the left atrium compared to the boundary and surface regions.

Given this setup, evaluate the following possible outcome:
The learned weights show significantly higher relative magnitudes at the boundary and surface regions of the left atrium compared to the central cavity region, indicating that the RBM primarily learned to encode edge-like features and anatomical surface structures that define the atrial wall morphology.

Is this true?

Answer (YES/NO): NO